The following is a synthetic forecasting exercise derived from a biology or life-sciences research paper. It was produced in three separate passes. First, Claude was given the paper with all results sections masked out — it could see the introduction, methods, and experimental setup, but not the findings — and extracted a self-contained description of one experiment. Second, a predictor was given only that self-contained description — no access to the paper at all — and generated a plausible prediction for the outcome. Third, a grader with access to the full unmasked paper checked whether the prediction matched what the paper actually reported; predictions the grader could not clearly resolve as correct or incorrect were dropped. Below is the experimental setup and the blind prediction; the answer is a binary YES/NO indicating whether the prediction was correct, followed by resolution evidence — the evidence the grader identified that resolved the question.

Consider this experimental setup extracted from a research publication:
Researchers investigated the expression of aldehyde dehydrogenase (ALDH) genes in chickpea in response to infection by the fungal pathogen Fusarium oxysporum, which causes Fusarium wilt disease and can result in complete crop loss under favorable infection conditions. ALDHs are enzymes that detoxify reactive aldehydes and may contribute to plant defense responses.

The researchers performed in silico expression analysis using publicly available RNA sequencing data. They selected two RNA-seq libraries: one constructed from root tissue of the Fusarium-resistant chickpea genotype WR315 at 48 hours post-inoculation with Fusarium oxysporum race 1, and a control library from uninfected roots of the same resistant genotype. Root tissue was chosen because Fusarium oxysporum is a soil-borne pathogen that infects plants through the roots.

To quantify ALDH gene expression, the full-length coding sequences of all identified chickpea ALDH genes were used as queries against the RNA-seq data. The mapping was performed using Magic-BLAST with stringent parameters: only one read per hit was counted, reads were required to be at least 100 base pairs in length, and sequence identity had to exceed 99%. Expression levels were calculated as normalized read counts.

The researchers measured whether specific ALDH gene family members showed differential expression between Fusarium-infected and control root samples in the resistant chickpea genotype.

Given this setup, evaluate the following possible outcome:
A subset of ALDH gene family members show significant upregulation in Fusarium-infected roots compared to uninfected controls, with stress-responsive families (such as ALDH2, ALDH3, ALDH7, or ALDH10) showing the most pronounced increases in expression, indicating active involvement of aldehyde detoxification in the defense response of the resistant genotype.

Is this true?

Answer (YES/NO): NO